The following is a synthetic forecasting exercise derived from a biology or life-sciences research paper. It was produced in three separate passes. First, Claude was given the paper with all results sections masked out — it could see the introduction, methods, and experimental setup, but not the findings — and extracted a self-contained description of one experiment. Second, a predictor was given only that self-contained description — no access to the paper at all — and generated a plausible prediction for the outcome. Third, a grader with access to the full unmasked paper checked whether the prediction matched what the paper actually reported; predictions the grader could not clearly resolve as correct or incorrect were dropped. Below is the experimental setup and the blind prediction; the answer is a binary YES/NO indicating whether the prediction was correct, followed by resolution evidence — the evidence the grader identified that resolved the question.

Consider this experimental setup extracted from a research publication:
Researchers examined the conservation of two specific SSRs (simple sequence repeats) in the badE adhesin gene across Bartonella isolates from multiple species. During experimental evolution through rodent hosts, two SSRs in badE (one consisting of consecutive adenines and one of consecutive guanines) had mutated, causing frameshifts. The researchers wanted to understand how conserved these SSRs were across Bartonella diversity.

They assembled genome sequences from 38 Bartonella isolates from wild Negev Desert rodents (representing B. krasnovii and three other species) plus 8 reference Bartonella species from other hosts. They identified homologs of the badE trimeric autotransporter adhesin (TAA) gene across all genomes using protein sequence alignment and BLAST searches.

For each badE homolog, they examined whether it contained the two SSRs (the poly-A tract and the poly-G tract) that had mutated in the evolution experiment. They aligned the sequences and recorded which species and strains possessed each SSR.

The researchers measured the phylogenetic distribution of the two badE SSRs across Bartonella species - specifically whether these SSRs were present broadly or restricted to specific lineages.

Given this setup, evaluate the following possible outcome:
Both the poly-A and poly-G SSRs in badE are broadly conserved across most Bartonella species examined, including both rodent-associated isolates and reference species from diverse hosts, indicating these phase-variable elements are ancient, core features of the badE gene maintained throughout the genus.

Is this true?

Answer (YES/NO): NO